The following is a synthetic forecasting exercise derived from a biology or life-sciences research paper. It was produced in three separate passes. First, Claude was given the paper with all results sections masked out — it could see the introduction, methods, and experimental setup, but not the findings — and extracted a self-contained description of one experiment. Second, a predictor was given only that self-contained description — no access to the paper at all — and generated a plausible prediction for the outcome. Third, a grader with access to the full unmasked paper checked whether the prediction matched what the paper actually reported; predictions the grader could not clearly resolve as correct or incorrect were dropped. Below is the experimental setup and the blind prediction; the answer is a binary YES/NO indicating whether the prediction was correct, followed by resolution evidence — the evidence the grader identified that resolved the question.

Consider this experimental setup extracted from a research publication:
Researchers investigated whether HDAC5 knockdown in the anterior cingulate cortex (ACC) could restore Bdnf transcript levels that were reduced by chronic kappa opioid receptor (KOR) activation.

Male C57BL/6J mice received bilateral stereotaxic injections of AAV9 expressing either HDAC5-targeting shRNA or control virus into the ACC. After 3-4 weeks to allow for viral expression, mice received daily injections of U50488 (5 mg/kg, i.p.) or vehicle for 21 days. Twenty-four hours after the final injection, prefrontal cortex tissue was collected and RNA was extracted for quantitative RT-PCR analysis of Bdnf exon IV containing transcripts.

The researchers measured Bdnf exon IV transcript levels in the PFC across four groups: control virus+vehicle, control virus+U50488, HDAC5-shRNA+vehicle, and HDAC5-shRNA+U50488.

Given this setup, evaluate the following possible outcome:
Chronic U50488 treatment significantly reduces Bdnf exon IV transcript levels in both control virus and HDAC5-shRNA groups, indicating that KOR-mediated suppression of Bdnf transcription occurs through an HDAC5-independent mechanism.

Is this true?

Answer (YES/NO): NO